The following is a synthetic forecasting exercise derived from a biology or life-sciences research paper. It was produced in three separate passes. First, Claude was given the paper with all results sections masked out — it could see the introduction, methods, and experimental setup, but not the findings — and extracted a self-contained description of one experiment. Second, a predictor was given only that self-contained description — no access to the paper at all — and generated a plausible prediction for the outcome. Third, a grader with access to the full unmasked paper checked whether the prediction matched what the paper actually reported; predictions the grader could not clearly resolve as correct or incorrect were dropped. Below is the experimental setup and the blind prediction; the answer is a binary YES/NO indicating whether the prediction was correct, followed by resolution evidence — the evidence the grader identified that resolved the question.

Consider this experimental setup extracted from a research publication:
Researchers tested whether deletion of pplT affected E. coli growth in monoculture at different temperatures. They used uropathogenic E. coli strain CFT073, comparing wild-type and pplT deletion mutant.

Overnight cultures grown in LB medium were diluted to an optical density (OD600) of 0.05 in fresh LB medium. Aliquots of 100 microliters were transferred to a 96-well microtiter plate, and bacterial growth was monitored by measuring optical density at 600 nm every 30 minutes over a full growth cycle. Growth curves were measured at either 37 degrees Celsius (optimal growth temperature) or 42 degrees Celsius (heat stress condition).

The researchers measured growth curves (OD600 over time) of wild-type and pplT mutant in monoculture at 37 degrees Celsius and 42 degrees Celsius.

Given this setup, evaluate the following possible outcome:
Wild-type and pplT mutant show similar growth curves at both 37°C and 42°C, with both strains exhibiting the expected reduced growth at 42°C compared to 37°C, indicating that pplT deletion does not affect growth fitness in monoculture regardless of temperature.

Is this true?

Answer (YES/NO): NO